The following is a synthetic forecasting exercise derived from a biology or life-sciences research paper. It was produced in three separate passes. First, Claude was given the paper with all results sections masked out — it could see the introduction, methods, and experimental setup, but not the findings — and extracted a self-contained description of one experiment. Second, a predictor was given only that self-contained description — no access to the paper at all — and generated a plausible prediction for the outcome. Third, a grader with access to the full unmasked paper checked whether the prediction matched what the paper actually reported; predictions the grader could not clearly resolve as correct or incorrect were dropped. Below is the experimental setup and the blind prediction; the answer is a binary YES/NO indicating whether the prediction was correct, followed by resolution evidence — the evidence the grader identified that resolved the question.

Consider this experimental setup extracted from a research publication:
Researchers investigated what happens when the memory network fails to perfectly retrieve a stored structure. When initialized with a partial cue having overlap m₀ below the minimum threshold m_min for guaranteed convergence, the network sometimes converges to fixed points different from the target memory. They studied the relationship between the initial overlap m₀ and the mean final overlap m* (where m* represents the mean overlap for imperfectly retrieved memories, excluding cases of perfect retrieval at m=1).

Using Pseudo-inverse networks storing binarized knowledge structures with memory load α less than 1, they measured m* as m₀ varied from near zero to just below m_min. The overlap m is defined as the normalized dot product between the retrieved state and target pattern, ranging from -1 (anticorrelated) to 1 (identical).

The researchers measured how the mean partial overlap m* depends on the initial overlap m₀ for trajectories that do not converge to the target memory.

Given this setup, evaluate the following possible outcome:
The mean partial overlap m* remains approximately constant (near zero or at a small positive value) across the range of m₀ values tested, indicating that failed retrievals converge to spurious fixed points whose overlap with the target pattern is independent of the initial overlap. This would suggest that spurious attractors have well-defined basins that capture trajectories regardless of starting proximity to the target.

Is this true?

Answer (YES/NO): NO